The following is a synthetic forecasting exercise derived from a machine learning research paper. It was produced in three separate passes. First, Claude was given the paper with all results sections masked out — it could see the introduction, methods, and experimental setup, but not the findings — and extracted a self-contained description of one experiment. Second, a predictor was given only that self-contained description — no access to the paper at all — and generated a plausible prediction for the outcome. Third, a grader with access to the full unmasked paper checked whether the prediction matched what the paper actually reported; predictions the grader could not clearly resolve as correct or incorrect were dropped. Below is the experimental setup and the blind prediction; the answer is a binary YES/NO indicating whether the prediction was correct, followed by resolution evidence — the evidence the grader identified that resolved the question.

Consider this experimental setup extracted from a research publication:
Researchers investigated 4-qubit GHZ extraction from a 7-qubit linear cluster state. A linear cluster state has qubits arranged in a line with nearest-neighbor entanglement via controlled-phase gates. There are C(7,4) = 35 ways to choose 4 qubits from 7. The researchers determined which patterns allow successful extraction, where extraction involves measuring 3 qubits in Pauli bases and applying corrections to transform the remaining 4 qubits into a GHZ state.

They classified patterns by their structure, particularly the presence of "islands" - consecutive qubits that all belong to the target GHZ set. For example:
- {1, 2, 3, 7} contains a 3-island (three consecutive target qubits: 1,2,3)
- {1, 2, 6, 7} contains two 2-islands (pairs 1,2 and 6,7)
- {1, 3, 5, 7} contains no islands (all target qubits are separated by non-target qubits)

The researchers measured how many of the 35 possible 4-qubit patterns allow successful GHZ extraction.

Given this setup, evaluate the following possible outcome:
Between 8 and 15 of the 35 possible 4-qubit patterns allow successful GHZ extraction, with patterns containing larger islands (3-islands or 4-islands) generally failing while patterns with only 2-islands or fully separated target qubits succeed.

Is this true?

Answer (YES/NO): NO